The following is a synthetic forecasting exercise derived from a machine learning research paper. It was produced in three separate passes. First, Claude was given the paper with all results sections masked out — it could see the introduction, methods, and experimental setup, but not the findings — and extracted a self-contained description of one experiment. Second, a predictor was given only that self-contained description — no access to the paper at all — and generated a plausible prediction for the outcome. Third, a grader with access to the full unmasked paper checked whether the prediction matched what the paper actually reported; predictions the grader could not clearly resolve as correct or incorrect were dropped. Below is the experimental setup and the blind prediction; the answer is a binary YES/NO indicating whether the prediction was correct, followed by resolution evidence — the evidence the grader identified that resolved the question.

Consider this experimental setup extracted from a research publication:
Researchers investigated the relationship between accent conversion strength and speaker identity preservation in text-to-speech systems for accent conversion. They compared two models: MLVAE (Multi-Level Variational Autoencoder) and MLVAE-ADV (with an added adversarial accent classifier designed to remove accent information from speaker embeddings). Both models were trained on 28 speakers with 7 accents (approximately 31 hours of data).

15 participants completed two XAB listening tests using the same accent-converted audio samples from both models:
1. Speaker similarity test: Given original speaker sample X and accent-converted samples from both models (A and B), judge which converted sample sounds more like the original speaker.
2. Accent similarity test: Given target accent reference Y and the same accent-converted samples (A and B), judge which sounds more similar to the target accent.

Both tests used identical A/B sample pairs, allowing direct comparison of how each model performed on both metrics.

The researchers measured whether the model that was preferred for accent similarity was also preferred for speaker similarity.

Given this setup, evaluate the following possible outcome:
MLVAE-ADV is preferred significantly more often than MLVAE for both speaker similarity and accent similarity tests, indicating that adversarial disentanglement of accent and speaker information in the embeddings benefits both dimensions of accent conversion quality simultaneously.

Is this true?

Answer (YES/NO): NO